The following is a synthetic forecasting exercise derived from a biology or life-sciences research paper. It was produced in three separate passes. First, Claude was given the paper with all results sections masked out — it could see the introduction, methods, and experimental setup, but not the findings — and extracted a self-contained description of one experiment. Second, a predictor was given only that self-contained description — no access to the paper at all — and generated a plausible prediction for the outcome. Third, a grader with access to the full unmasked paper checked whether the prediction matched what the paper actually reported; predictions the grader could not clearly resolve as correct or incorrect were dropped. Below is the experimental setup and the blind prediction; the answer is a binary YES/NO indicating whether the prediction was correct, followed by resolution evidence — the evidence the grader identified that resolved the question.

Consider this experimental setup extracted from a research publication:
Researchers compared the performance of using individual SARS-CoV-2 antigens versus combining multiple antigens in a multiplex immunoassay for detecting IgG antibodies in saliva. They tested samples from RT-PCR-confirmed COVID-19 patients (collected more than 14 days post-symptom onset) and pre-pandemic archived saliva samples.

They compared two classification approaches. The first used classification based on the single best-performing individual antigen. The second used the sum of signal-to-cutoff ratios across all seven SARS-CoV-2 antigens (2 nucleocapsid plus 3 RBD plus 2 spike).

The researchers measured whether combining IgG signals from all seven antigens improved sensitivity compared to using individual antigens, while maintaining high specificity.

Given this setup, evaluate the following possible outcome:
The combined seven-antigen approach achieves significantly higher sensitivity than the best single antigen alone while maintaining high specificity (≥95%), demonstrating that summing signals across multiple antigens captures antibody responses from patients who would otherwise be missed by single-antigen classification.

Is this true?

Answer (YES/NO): NO